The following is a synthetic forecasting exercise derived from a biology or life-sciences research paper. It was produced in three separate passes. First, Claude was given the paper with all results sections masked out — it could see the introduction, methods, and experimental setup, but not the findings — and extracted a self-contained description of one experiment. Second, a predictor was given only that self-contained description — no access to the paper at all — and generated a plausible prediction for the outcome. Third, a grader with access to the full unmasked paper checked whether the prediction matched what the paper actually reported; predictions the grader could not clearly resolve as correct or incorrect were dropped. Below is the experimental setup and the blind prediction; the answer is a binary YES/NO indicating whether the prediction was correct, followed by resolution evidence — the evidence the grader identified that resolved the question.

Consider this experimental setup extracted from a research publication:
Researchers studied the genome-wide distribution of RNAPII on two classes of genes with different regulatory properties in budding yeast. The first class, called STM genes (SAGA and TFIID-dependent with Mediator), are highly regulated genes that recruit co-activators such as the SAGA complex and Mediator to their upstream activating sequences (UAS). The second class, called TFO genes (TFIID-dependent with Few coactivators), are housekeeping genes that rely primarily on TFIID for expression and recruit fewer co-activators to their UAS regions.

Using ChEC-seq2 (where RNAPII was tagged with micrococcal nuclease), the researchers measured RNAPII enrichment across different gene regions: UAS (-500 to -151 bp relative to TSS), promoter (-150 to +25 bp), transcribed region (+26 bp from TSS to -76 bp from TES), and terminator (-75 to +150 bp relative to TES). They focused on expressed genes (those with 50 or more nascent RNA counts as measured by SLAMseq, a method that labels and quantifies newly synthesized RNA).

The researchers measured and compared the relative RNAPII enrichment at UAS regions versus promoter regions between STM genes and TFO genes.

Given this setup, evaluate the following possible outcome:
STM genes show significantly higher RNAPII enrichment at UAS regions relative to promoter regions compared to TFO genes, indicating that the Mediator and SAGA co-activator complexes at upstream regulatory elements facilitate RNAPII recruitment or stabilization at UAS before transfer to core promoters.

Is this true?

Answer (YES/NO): YES